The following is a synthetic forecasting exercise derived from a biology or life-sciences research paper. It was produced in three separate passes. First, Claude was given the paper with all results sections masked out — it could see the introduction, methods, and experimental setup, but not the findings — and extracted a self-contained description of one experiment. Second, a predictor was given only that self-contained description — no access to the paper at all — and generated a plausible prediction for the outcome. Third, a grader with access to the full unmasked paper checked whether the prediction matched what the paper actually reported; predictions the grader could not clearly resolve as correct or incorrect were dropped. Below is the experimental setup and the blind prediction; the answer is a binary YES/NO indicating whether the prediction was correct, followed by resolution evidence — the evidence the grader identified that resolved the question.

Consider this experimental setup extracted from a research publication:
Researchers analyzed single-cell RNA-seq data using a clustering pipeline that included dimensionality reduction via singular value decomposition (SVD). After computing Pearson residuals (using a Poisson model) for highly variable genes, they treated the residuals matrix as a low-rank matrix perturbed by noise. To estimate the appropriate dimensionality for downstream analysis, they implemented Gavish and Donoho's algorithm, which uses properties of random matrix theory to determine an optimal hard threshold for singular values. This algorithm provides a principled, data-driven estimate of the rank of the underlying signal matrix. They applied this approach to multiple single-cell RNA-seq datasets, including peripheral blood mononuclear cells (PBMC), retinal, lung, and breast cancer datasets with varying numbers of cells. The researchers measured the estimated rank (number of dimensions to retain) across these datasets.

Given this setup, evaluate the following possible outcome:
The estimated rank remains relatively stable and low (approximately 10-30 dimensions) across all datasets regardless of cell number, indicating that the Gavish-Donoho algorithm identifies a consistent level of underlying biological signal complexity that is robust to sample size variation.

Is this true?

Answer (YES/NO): NO